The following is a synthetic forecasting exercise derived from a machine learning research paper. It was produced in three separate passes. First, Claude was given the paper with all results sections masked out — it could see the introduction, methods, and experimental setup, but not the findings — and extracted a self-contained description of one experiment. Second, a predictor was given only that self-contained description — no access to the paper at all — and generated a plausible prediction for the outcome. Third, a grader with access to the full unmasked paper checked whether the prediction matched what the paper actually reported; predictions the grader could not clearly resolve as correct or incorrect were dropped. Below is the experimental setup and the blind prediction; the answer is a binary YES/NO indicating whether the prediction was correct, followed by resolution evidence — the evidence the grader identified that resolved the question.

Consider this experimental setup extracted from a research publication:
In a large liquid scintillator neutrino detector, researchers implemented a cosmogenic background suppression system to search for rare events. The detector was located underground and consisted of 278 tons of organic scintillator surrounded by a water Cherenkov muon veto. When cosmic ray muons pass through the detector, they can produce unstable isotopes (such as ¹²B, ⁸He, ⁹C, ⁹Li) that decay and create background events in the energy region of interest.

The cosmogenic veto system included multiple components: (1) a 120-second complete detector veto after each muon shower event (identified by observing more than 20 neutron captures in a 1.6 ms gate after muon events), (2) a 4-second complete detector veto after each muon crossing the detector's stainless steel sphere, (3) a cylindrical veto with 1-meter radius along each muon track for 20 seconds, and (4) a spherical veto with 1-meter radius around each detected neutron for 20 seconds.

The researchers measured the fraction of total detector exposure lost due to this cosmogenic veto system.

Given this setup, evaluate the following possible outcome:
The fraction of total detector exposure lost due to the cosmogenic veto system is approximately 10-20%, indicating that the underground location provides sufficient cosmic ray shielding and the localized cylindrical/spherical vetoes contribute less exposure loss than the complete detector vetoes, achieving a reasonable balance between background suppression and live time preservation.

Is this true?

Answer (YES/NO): NO